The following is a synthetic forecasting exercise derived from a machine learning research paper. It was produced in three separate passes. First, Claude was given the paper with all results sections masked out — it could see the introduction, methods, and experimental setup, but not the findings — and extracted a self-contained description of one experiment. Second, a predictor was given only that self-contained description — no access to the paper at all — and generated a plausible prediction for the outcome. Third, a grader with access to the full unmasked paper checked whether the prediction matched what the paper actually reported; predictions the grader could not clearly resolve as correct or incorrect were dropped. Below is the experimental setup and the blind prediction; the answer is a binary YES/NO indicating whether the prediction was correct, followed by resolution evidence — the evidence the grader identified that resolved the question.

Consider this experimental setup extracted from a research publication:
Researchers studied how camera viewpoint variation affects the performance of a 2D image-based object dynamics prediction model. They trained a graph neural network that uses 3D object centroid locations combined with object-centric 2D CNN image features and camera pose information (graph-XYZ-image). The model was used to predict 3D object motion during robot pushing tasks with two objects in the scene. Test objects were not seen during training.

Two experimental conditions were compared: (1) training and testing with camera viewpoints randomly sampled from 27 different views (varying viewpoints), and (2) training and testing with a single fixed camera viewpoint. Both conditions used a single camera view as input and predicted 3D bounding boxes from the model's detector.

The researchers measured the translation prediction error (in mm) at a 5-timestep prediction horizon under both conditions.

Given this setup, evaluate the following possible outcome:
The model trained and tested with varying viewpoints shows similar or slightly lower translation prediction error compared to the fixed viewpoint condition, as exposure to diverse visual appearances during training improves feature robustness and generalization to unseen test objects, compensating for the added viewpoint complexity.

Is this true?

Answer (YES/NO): NO